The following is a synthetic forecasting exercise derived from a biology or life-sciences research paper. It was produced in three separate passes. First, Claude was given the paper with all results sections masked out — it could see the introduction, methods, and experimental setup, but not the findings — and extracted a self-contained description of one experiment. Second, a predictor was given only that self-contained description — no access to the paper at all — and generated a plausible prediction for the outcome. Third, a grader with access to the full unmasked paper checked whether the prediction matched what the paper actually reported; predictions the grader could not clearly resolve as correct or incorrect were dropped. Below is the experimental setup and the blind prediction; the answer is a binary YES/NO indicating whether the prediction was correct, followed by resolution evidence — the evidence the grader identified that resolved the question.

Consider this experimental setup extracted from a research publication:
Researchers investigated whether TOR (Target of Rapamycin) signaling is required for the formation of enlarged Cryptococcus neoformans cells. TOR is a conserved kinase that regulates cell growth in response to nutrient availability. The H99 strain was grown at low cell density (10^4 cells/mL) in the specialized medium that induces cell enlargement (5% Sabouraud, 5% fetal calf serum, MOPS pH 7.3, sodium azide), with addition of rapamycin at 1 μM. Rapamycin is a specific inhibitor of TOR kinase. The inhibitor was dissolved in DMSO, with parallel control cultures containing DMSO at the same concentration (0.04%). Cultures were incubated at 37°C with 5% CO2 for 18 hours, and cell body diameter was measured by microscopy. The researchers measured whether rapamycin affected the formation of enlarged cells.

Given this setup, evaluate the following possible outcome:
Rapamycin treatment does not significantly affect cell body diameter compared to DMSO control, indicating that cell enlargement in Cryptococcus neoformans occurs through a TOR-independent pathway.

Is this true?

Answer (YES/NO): NO